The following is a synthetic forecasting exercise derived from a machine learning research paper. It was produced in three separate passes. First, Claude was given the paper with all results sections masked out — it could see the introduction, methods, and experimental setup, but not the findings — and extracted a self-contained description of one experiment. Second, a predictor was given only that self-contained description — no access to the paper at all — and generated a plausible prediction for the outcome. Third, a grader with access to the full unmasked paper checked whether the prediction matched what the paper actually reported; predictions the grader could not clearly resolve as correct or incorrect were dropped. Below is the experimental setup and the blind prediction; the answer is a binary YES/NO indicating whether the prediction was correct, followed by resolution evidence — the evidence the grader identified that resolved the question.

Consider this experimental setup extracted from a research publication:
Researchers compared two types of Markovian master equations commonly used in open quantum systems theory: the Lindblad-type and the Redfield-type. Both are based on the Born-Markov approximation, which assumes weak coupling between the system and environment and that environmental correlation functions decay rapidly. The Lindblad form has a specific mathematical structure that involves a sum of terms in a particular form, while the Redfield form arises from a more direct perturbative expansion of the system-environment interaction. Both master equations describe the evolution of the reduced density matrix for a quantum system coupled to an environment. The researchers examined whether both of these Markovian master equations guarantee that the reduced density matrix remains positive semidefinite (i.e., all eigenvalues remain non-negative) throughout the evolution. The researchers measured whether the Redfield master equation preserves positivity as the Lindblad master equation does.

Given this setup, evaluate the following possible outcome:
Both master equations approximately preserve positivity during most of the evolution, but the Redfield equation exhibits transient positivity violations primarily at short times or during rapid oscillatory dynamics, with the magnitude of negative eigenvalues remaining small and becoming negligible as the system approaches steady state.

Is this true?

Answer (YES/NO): NO